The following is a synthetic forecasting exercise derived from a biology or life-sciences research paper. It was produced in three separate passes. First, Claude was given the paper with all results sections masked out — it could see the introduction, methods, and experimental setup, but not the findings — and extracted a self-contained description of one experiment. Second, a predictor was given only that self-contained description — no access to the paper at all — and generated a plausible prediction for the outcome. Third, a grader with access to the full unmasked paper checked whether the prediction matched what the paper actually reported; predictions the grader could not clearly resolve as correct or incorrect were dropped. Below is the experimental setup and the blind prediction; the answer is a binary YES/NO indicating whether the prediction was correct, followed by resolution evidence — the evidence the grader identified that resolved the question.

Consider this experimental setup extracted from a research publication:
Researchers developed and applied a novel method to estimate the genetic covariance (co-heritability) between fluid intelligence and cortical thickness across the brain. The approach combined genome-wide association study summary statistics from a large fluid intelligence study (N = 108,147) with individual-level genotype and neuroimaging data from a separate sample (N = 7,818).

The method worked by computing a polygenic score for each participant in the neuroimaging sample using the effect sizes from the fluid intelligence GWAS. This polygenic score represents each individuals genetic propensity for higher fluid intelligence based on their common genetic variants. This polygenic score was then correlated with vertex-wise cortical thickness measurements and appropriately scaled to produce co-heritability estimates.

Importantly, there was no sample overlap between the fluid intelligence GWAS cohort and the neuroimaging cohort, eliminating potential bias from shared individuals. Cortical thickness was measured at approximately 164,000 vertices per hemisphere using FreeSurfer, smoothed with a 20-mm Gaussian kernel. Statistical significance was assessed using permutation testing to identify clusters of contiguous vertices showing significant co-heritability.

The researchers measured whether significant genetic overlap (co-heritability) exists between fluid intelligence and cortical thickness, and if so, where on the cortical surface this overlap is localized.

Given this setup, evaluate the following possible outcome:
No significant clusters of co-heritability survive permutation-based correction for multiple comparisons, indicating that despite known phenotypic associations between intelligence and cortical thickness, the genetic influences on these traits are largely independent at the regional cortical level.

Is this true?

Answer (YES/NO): NO